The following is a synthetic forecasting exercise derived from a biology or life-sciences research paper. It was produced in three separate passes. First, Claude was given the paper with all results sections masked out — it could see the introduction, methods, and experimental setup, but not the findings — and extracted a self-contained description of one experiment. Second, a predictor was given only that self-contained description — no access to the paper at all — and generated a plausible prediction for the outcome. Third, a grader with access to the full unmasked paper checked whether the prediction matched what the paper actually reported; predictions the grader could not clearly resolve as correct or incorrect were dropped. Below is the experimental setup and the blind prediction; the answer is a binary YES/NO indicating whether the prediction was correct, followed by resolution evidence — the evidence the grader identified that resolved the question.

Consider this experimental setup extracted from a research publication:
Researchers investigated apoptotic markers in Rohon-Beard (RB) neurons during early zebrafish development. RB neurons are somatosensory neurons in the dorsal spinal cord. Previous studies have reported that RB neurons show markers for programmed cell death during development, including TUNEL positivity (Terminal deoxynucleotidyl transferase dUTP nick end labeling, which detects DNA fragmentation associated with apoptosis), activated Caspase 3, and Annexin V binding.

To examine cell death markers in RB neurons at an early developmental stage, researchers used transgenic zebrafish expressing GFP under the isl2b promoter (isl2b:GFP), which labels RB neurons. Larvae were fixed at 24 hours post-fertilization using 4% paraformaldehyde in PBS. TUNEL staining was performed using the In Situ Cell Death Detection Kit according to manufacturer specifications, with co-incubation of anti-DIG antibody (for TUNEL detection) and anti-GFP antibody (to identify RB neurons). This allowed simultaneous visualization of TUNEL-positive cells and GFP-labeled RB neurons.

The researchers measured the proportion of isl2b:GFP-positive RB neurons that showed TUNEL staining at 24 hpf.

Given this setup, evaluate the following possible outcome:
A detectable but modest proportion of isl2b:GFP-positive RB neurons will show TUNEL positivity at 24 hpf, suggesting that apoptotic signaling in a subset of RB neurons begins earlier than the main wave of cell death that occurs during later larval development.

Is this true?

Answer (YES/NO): NO